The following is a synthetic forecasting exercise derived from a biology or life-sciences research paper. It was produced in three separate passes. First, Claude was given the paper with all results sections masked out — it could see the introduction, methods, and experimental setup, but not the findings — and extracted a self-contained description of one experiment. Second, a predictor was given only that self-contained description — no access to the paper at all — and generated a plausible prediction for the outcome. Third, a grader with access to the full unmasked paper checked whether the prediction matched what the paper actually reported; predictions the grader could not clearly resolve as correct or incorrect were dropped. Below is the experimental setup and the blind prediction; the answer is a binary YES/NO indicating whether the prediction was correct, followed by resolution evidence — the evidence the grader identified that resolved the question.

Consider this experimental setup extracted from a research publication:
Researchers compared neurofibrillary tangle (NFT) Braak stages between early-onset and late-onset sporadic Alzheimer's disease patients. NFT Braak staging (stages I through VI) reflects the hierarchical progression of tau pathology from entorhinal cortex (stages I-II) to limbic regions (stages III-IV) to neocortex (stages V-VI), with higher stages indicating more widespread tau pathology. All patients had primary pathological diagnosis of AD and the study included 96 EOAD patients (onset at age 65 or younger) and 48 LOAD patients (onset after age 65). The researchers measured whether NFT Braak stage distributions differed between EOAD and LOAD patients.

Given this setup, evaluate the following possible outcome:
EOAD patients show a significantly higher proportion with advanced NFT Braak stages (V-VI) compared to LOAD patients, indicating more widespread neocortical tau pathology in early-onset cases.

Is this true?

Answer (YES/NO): YES